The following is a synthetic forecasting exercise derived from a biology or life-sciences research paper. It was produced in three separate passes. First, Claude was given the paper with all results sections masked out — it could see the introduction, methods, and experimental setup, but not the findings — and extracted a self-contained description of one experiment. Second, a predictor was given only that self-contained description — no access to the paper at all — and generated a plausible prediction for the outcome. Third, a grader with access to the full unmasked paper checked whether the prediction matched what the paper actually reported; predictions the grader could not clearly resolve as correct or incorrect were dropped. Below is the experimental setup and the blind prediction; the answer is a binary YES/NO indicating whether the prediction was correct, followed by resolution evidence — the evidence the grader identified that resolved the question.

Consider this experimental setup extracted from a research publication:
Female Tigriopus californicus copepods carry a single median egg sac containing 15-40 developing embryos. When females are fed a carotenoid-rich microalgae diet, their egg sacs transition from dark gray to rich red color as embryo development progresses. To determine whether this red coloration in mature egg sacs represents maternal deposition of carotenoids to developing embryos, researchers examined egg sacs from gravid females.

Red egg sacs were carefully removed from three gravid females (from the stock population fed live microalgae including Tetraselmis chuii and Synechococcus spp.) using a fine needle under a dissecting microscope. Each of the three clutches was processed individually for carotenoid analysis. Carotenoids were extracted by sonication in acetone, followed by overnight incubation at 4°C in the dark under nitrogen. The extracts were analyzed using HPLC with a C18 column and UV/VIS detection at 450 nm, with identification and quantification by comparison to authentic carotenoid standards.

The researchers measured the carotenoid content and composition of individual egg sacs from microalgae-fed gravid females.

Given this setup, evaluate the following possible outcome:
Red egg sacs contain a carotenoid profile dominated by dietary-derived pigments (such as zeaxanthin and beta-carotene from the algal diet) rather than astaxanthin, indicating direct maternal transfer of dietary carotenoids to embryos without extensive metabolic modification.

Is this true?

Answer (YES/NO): NO